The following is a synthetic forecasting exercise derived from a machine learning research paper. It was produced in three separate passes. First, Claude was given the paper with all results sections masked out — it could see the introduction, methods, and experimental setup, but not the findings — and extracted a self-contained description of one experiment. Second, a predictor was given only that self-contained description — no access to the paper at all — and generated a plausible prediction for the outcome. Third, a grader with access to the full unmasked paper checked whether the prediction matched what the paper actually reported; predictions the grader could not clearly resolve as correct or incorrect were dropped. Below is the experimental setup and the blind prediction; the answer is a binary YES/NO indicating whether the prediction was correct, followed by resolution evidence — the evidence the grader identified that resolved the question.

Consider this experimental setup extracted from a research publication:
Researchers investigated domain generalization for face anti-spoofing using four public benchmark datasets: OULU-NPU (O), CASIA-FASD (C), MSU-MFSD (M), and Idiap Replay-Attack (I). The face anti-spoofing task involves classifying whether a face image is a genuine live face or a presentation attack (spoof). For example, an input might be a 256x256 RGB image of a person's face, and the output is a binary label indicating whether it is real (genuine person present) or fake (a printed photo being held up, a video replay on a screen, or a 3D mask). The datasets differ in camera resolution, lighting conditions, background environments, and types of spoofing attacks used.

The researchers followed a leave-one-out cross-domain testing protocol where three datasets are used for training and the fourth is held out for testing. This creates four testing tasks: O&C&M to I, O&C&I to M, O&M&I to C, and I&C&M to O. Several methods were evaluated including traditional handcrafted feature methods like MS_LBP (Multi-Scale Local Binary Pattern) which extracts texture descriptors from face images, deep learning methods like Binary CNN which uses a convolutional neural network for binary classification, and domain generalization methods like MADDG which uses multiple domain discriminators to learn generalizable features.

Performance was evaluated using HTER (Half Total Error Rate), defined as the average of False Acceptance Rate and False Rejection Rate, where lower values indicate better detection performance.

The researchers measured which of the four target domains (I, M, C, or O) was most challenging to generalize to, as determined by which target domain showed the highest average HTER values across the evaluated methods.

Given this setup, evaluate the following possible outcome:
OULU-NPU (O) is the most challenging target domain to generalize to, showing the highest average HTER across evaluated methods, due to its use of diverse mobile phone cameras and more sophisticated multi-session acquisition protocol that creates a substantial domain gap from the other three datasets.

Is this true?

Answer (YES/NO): YES